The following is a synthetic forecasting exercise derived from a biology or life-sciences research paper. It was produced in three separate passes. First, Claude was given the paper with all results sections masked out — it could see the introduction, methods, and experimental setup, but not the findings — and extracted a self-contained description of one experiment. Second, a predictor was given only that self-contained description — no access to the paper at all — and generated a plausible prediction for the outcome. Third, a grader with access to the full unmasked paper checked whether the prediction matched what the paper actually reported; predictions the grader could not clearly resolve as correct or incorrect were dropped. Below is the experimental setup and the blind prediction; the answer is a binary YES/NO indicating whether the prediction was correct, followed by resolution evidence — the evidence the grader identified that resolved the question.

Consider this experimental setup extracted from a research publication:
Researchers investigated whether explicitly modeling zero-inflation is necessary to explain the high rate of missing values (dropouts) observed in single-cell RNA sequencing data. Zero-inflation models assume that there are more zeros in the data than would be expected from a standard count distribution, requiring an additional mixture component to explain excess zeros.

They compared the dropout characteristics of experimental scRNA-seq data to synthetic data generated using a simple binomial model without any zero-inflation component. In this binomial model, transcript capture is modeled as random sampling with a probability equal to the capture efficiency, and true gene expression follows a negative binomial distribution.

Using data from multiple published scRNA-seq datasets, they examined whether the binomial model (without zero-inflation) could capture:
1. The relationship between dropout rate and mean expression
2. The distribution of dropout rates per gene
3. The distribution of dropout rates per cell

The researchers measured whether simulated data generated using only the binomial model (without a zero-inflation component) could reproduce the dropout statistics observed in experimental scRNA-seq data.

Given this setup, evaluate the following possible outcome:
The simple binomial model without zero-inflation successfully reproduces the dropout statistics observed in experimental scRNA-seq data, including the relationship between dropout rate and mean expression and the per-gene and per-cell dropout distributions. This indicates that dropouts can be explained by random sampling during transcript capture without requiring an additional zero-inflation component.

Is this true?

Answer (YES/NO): YES